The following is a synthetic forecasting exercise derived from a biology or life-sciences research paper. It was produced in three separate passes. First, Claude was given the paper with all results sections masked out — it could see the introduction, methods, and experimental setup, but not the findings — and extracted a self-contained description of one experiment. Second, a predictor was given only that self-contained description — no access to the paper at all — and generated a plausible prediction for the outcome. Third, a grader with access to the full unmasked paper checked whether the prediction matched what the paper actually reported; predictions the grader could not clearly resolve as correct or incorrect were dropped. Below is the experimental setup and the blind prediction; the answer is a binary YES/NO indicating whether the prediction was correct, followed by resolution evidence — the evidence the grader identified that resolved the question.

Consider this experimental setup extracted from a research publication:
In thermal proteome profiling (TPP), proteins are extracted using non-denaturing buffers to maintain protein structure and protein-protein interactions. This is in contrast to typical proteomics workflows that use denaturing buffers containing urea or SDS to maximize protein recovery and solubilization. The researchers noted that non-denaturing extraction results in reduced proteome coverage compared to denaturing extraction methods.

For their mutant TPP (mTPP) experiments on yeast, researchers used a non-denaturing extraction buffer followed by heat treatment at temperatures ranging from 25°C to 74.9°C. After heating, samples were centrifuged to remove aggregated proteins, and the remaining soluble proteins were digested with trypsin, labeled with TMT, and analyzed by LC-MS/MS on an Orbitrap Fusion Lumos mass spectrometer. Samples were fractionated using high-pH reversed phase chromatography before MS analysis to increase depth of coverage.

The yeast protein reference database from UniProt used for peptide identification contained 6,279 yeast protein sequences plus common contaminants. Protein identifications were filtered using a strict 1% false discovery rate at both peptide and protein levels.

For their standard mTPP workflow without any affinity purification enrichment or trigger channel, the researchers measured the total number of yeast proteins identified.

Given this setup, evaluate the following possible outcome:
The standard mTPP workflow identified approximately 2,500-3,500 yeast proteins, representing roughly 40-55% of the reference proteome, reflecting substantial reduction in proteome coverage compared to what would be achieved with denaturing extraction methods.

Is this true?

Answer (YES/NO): NO